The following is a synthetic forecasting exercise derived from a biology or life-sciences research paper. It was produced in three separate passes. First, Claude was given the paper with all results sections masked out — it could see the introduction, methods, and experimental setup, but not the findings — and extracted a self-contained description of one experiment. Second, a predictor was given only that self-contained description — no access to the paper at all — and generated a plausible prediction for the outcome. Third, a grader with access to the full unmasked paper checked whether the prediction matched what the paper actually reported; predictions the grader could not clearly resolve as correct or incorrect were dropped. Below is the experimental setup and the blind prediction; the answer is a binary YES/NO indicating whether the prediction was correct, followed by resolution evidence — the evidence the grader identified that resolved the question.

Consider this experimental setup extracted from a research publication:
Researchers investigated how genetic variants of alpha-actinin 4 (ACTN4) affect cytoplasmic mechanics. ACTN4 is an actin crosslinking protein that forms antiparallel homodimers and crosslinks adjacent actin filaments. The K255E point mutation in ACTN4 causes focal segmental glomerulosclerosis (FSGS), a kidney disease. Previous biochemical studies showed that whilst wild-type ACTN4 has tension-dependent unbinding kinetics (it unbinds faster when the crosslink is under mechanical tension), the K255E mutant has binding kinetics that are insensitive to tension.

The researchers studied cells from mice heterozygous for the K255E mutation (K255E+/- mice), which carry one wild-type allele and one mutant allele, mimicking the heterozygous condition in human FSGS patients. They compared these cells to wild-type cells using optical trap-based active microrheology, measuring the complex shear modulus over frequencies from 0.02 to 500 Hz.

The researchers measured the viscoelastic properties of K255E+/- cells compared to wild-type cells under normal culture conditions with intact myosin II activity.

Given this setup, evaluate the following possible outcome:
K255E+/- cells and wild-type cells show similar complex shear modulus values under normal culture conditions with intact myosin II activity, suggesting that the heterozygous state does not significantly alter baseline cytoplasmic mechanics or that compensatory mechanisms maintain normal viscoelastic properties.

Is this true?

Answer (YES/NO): YES